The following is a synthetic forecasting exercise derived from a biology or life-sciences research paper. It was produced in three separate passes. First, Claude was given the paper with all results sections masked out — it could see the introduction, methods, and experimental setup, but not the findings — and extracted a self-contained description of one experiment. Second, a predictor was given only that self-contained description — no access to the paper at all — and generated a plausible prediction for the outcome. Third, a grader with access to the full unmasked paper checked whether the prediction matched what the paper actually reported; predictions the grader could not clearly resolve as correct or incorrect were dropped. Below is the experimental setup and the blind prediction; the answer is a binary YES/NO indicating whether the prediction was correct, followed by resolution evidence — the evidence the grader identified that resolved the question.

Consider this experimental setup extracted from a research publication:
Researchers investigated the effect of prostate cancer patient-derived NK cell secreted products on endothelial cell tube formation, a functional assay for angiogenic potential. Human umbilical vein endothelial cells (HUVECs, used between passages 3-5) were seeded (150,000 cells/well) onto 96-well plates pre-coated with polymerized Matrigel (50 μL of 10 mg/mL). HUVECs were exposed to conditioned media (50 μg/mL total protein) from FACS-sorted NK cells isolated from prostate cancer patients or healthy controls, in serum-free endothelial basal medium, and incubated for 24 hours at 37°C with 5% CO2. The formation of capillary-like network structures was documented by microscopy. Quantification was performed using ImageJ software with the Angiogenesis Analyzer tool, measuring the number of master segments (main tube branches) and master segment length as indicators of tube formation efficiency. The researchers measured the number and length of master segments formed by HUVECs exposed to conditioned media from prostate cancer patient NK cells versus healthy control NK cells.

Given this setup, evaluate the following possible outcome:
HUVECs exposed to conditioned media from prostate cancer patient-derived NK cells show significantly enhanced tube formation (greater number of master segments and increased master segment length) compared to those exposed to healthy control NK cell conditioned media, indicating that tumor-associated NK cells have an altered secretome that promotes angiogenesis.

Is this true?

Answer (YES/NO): YES